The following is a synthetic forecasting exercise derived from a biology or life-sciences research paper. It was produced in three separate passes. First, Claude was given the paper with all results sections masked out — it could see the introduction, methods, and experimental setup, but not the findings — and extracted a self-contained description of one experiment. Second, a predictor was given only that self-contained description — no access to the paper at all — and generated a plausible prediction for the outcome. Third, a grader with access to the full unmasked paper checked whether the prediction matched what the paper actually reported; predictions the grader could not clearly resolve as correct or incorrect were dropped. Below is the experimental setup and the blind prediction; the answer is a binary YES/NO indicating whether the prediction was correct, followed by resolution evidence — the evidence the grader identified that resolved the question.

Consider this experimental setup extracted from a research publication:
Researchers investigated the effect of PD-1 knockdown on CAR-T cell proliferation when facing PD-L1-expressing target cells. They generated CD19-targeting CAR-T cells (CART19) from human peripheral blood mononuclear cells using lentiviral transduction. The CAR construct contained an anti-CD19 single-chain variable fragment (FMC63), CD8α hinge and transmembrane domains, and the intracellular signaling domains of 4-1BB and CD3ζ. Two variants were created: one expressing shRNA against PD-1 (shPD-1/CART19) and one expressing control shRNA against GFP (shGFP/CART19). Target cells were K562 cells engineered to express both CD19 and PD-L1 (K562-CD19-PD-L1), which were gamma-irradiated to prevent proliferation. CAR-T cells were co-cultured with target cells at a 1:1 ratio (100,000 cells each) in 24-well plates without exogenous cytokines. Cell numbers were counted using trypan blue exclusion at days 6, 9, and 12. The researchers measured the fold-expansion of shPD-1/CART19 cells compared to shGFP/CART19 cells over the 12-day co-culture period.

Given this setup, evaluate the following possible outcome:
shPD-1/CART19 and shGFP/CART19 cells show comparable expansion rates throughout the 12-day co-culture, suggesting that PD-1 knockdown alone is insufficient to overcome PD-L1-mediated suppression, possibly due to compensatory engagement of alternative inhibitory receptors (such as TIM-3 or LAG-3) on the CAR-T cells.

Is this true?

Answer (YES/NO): NO